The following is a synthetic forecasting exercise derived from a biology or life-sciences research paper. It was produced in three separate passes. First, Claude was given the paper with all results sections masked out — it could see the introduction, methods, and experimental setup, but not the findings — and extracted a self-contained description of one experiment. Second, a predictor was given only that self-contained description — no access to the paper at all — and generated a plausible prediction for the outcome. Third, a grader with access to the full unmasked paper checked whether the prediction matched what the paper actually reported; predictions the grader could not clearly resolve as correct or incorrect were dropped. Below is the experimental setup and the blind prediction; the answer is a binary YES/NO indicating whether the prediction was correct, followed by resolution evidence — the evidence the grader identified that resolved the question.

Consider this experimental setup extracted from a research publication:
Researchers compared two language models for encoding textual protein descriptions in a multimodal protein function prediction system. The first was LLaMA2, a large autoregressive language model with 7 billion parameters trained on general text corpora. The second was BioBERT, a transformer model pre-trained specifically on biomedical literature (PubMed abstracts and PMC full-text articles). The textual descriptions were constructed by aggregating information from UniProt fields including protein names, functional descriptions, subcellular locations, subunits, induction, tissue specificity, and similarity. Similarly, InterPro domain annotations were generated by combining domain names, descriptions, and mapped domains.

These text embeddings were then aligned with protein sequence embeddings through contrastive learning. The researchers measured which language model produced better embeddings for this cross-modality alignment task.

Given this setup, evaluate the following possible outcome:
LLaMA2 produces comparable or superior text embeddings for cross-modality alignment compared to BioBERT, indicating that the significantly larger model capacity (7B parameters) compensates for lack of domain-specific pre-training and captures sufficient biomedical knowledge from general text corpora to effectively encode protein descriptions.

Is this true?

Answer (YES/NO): YES